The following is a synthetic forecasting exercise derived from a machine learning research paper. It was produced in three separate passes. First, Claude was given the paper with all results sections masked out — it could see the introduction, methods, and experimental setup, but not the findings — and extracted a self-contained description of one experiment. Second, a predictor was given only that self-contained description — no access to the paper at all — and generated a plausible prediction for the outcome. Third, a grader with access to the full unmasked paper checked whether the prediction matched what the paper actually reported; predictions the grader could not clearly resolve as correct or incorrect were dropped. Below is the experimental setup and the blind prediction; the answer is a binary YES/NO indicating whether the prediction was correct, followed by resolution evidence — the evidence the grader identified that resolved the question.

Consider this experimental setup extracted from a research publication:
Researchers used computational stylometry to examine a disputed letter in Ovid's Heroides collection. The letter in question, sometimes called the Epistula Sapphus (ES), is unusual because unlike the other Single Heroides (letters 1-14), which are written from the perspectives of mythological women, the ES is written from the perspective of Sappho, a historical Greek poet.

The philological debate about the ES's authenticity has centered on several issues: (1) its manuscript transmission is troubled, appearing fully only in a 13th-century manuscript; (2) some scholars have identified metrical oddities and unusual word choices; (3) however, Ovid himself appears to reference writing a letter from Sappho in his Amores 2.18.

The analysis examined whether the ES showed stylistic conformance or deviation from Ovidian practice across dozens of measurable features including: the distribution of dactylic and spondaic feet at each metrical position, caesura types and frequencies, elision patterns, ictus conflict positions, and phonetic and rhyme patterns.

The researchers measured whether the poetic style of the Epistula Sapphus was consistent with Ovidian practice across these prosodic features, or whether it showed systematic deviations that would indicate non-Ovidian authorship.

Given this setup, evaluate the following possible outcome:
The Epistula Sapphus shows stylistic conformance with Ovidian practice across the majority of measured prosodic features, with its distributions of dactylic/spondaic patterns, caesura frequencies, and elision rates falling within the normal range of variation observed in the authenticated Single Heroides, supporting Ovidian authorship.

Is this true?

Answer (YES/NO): YES